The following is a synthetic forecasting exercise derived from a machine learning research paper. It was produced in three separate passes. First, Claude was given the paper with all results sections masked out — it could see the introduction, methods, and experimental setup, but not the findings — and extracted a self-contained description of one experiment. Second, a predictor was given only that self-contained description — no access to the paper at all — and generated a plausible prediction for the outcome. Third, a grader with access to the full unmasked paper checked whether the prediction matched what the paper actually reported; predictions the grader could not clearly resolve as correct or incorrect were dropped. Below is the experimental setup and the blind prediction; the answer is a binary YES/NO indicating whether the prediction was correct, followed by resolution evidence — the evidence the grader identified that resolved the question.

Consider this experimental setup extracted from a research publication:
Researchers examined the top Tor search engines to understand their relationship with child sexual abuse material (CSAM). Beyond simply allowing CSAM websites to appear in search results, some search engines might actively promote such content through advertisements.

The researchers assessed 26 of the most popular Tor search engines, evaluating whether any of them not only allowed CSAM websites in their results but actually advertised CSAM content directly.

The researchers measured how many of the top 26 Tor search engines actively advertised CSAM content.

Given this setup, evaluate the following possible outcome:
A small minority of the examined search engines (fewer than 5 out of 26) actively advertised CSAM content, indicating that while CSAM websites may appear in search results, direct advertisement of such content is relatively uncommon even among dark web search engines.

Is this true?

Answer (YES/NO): YES